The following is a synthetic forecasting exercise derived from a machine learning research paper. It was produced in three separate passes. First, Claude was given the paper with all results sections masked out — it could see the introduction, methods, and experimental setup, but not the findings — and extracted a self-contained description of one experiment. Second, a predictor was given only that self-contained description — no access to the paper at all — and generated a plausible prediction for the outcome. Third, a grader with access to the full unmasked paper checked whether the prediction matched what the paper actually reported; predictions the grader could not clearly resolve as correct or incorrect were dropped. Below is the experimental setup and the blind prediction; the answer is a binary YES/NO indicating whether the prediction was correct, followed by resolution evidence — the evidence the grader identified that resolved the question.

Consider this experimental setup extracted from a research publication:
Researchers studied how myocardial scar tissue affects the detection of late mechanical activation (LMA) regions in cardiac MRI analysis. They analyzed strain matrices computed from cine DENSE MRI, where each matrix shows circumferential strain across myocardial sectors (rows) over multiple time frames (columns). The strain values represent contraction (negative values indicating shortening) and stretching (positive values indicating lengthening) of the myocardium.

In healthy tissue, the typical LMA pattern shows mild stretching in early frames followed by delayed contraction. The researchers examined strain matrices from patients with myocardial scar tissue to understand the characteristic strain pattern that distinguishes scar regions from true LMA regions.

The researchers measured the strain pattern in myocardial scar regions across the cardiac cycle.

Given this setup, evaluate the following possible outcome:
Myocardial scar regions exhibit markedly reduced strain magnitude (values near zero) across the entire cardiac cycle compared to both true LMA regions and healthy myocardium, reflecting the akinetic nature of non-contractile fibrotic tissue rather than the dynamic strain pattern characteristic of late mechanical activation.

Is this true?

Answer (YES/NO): NO